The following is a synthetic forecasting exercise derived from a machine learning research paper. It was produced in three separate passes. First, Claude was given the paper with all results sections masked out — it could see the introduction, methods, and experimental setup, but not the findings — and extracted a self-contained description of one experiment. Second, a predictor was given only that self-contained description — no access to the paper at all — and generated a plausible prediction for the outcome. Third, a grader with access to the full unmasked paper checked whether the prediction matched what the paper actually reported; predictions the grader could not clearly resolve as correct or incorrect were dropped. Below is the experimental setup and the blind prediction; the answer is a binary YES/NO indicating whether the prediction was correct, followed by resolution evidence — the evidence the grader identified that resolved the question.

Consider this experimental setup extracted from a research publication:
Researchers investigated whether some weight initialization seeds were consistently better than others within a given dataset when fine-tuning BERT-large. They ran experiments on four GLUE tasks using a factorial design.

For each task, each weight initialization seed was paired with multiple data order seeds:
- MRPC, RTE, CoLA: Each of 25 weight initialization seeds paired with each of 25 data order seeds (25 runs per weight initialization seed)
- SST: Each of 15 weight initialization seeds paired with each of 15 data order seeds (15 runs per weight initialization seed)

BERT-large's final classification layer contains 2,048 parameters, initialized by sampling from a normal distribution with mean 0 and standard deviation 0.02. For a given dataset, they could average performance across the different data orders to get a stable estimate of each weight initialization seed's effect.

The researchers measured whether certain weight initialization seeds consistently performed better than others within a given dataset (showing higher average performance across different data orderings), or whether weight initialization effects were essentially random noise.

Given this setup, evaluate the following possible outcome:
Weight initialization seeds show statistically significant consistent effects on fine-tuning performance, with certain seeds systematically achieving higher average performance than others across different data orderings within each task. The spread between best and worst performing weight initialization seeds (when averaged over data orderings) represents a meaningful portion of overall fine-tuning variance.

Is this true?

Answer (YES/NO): YES